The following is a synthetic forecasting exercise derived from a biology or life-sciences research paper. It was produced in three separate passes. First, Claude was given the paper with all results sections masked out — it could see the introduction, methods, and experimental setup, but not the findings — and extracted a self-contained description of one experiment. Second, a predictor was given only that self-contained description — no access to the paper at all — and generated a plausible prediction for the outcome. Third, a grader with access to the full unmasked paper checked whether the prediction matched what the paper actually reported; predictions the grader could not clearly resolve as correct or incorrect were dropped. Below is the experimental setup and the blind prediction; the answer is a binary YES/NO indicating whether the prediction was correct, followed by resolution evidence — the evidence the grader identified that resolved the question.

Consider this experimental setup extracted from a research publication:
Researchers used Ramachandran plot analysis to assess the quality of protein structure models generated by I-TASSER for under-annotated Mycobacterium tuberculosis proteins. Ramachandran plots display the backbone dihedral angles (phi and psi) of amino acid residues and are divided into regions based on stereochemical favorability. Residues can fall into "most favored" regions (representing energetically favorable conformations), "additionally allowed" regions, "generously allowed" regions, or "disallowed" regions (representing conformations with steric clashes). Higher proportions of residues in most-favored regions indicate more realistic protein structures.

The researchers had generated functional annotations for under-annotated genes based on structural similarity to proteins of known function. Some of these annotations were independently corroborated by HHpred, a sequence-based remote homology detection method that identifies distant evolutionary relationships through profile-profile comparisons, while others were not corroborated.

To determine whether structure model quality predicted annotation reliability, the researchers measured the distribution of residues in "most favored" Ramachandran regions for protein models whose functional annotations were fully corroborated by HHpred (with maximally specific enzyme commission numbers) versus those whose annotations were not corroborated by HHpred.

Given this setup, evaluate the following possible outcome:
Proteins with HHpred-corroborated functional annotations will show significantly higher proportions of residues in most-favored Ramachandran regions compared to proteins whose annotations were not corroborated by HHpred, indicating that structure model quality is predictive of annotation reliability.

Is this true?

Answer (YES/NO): NO